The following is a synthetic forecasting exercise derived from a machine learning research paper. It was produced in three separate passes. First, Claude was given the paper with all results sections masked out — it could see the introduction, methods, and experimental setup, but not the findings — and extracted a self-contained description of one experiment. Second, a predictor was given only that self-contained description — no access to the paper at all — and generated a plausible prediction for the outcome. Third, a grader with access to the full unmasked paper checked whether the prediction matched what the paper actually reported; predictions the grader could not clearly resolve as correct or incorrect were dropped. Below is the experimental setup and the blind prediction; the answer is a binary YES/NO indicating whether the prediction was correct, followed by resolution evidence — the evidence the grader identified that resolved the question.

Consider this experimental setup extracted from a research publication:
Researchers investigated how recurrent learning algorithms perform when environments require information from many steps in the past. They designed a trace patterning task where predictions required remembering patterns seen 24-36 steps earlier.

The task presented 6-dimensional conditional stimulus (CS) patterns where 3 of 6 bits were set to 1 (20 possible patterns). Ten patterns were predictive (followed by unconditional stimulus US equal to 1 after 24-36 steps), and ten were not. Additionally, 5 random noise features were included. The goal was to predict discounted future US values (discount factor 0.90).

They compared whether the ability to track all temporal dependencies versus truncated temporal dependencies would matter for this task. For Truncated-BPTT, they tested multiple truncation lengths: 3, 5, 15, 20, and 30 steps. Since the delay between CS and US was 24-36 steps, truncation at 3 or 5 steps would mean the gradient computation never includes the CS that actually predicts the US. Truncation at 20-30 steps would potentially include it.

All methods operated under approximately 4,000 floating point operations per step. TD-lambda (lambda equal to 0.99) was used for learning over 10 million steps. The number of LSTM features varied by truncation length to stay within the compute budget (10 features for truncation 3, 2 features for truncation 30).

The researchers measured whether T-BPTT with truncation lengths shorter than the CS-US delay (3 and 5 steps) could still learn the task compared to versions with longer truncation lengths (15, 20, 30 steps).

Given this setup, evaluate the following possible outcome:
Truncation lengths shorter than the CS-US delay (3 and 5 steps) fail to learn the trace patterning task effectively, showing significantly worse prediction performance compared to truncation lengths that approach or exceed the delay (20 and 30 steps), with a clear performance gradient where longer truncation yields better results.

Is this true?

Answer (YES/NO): YES